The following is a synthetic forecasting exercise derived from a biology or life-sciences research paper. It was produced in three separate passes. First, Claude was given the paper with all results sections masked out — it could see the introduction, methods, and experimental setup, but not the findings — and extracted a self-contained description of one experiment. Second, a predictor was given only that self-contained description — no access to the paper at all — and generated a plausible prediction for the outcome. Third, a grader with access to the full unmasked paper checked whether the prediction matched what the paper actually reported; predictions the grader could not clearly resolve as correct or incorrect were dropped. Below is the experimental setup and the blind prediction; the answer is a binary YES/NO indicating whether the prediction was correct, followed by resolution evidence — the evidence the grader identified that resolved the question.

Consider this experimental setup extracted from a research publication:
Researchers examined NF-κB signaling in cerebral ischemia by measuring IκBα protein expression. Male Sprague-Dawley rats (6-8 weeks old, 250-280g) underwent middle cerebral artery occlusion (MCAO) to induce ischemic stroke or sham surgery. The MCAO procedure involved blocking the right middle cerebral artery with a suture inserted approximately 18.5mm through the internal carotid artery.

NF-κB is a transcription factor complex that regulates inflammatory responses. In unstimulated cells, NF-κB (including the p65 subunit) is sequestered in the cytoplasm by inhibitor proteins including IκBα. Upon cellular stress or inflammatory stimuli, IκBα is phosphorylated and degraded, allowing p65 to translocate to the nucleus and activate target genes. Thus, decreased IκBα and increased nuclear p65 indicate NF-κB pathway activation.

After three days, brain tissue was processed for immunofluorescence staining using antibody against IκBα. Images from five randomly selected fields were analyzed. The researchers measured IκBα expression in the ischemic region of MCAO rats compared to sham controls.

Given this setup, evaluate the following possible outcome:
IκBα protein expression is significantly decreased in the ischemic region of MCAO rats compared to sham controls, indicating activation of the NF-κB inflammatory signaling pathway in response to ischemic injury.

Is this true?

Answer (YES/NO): NO